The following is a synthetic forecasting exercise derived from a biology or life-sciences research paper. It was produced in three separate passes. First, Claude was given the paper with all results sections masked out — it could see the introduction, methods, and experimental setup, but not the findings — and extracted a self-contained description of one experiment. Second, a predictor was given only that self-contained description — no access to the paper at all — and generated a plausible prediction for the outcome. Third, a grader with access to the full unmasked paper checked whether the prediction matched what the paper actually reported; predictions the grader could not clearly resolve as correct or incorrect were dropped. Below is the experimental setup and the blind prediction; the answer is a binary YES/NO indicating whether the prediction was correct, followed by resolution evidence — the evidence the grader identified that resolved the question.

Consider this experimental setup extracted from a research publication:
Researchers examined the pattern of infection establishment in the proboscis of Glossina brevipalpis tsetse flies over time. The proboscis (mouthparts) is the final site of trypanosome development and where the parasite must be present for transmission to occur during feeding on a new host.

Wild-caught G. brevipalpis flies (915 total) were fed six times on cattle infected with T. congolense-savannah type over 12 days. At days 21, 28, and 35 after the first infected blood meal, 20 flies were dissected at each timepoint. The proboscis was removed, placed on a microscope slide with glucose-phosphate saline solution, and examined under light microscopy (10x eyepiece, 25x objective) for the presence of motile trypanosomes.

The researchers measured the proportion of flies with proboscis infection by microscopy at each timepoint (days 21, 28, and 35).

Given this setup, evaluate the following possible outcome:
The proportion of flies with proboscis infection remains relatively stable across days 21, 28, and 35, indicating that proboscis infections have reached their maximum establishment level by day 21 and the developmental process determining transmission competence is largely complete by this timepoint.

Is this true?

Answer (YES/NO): NO